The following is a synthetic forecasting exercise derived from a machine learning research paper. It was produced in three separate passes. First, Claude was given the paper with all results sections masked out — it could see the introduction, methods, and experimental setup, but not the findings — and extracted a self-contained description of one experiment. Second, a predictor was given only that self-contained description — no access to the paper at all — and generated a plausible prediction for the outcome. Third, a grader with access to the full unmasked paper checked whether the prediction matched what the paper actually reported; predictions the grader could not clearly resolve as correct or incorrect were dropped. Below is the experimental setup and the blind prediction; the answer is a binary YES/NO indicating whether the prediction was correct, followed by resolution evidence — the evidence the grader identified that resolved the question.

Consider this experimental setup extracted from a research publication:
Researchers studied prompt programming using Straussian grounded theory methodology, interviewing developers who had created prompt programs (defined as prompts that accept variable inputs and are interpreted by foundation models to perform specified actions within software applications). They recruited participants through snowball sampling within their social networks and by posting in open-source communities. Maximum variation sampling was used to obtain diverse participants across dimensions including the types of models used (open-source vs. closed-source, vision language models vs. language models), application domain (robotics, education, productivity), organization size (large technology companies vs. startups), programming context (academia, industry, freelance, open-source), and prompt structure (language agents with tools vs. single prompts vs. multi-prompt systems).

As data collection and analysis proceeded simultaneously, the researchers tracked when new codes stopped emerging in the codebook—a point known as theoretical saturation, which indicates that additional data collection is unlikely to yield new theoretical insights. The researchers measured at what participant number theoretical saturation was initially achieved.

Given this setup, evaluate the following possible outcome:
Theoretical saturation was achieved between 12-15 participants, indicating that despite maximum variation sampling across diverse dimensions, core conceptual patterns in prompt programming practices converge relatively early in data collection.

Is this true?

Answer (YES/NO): YES